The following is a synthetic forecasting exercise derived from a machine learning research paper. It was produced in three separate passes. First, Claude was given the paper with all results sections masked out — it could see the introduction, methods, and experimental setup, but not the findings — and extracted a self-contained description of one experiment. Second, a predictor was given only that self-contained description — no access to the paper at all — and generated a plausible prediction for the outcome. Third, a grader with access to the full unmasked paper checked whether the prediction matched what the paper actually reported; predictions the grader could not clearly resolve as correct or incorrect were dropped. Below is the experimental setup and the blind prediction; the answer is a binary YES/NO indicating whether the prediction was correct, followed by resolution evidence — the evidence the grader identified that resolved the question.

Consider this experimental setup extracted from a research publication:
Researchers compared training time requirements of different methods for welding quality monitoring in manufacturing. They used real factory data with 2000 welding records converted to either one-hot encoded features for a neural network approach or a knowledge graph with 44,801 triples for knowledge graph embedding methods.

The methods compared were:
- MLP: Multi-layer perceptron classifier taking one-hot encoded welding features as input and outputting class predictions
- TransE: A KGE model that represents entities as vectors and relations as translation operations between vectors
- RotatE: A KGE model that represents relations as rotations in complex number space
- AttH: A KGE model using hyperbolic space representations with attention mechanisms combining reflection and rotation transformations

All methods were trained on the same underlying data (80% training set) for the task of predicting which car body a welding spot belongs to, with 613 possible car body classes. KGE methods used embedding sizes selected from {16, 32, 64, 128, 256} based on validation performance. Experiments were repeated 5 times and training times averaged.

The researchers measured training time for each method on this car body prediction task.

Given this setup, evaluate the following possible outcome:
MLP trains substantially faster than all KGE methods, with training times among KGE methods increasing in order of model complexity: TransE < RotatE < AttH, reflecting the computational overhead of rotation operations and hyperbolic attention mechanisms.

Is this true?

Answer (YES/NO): YES